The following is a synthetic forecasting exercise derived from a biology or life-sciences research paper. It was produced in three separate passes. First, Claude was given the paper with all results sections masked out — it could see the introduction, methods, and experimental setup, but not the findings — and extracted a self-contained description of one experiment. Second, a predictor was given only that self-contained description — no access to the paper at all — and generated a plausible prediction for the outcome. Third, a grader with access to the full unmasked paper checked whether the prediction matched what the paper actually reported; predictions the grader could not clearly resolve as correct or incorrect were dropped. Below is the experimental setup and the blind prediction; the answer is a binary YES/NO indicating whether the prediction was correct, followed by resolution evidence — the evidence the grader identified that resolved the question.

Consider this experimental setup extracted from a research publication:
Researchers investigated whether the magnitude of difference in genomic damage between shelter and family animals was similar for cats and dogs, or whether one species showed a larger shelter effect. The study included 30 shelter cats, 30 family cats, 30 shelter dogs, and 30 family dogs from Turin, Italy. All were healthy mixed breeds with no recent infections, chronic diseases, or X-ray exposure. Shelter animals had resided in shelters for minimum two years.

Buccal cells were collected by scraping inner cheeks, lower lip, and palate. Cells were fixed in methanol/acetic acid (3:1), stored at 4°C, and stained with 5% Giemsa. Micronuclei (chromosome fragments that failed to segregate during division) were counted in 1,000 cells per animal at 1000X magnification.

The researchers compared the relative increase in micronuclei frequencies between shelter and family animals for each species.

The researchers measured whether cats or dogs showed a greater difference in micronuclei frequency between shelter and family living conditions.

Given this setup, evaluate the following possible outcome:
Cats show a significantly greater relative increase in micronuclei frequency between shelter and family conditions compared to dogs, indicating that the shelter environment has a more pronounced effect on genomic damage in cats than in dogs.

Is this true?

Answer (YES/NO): NO